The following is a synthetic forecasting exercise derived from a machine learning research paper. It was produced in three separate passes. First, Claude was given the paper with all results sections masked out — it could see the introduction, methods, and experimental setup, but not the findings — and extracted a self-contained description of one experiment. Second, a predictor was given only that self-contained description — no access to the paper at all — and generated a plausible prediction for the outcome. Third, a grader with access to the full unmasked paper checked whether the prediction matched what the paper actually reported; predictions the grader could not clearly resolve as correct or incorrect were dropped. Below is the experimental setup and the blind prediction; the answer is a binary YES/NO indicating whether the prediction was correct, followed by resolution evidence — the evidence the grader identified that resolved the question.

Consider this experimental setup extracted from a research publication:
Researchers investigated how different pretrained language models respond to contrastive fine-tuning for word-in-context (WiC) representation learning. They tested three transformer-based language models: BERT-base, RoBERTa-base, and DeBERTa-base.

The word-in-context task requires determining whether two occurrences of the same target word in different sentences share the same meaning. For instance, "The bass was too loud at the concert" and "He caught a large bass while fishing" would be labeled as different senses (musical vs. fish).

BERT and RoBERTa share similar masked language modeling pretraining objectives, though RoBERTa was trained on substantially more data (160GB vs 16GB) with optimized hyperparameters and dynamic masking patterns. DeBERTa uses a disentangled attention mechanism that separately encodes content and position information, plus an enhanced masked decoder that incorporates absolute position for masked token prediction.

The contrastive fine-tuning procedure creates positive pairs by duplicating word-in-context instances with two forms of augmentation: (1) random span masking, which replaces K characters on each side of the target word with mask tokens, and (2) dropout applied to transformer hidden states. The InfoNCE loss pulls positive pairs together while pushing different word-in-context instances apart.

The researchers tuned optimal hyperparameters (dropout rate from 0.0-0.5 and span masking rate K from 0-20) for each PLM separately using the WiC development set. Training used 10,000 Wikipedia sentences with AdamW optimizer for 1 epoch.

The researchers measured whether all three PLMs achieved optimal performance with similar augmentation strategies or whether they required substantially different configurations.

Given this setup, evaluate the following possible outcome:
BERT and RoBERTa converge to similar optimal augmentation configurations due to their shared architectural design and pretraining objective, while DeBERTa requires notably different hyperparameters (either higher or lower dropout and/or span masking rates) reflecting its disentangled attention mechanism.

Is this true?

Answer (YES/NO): NO